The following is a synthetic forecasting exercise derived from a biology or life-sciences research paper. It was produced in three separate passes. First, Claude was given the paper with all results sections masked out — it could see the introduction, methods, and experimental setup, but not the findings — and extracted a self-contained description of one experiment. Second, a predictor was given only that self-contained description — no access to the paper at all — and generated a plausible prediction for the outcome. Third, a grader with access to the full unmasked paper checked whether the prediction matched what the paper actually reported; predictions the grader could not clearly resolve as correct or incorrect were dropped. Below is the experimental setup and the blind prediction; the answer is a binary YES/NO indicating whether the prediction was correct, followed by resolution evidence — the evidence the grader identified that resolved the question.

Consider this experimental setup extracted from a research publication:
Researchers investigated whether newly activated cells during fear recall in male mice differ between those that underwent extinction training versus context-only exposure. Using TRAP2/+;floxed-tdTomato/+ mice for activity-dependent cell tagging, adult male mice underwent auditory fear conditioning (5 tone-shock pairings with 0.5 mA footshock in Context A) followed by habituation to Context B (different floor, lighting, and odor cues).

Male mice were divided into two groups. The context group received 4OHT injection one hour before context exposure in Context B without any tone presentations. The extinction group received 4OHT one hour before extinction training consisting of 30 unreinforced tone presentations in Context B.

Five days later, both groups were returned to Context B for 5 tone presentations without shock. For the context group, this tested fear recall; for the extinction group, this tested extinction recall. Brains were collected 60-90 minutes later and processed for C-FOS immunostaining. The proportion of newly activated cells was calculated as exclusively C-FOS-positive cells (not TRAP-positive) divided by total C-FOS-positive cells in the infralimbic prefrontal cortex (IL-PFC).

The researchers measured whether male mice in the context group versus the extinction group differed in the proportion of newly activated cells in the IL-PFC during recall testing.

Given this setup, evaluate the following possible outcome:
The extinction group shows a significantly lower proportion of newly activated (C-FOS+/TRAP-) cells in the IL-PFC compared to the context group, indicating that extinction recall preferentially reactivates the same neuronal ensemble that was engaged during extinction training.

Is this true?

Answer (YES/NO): NO